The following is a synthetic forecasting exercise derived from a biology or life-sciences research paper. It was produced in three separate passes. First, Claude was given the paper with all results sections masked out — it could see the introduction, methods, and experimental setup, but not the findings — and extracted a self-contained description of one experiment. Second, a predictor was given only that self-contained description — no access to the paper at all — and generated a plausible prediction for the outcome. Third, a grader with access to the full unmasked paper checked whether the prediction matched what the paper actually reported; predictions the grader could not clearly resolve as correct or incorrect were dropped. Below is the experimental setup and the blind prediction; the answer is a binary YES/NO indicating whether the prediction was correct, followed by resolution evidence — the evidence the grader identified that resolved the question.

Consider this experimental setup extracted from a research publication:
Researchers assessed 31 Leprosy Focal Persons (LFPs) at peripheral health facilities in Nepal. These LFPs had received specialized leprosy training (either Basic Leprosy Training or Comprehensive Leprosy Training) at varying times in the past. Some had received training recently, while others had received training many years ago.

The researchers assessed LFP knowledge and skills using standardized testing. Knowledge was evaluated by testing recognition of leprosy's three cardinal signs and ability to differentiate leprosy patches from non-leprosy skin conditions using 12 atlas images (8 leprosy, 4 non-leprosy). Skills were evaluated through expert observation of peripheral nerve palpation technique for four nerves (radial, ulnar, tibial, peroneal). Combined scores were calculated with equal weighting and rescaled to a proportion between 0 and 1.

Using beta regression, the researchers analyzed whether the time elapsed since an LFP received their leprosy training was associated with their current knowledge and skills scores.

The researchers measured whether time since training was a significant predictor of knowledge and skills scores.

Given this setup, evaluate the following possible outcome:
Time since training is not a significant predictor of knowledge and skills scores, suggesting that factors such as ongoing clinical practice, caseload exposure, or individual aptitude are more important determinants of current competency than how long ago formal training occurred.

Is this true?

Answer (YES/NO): YES